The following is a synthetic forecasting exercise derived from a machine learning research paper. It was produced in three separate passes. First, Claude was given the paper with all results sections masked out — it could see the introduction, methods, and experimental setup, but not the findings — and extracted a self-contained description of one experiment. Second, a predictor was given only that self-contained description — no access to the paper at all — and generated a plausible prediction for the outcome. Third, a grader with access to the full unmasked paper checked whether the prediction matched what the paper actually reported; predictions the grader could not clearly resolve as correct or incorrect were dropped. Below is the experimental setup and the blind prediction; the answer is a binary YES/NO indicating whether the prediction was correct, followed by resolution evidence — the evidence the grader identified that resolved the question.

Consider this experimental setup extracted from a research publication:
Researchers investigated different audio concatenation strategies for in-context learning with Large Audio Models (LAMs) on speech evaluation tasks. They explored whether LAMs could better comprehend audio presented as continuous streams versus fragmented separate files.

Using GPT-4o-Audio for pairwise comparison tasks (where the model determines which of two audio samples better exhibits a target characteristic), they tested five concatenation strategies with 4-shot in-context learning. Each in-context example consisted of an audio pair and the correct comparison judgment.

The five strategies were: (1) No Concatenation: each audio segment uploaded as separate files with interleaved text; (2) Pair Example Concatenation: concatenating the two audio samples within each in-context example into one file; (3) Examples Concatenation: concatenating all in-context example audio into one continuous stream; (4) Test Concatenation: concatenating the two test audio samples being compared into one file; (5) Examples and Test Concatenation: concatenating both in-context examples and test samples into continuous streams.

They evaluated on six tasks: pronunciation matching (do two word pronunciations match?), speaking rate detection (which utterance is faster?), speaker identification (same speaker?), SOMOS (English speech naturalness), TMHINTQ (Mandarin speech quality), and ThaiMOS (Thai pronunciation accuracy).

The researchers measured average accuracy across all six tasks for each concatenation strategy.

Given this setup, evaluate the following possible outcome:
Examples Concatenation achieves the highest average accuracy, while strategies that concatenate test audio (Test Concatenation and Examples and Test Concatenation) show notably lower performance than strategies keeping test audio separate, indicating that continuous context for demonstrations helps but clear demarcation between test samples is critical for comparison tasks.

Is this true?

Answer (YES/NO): NO